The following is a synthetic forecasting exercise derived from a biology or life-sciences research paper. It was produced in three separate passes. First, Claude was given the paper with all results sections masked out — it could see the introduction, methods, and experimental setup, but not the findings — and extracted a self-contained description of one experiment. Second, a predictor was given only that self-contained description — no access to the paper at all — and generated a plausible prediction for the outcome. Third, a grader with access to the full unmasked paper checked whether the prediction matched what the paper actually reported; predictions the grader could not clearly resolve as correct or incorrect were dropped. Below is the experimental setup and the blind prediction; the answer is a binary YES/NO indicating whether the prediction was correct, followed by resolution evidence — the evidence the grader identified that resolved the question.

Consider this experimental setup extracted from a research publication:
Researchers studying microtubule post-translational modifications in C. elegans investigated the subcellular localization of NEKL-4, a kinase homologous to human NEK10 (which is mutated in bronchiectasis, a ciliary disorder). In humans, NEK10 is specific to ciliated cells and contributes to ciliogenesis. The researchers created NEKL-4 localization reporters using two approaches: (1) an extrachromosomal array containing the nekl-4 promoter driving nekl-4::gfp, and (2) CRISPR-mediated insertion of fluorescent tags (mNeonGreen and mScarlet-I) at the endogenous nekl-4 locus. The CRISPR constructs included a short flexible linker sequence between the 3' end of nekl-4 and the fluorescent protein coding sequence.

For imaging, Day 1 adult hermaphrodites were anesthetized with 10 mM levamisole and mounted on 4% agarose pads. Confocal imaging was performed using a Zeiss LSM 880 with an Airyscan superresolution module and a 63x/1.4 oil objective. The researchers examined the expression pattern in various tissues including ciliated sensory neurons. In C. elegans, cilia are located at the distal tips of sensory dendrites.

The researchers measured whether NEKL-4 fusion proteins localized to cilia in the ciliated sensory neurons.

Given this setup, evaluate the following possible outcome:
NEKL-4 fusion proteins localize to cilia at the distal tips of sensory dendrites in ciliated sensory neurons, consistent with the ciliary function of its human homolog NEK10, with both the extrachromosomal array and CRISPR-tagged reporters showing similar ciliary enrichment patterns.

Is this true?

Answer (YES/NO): NO